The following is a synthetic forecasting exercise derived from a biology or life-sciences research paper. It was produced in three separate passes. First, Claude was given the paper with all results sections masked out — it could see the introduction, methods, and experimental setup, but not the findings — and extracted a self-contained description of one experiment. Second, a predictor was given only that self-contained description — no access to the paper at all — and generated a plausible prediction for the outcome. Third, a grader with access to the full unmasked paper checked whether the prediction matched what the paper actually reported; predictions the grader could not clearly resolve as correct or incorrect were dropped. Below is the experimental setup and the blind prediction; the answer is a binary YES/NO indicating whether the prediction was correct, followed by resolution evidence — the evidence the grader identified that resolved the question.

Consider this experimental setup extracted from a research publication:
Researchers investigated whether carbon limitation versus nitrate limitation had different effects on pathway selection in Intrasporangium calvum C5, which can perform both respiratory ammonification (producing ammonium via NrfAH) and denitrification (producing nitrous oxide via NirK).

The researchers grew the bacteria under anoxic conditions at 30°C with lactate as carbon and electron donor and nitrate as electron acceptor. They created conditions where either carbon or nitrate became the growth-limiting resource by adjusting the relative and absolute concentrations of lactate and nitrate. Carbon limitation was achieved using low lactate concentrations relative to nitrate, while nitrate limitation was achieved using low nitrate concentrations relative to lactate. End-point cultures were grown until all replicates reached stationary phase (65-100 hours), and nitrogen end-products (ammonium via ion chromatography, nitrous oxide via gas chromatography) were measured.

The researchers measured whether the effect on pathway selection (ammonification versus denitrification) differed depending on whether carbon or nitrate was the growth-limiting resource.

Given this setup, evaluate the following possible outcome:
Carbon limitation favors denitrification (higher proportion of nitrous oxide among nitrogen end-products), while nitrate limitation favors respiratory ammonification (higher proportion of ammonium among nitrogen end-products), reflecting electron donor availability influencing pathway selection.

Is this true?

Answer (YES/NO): NO